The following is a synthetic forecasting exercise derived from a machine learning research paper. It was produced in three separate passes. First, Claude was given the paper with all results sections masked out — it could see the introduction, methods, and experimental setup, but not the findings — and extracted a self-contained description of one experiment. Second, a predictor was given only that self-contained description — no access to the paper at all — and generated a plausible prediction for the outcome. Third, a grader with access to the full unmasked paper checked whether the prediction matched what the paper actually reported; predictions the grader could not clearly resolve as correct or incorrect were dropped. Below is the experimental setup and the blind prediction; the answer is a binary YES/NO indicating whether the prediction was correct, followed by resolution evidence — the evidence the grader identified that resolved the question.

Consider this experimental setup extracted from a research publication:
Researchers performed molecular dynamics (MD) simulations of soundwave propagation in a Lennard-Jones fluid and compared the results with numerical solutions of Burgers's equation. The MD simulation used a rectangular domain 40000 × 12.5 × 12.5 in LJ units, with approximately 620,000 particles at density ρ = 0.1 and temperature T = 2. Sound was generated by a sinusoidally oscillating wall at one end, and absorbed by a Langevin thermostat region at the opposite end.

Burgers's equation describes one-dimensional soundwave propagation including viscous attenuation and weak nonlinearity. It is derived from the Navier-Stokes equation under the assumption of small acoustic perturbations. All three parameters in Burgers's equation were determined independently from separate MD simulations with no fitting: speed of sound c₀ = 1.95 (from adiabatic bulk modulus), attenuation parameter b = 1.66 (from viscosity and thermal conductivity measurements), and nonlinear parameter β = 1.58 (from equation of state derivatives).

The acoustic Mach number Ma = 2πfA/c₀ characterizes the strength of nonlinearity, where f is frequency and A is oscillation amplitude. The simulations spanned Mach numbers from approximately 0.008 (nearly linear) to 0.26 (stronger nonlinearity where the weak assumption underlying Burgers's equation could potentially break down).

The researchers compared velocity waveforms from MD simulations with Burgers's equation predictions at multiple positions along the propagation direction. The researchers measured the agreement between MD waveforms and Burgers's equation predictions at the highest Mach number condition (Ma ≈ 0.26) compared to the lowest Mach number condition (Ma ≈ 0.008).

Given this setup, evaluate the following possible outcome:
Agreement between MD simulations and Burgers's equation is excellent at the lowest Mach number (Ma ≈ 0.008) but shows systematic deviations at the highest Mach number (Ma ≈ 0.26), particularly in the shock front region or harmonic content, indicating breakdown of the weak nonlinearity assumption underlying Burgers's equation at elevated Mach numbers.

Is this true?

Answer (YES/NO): YES